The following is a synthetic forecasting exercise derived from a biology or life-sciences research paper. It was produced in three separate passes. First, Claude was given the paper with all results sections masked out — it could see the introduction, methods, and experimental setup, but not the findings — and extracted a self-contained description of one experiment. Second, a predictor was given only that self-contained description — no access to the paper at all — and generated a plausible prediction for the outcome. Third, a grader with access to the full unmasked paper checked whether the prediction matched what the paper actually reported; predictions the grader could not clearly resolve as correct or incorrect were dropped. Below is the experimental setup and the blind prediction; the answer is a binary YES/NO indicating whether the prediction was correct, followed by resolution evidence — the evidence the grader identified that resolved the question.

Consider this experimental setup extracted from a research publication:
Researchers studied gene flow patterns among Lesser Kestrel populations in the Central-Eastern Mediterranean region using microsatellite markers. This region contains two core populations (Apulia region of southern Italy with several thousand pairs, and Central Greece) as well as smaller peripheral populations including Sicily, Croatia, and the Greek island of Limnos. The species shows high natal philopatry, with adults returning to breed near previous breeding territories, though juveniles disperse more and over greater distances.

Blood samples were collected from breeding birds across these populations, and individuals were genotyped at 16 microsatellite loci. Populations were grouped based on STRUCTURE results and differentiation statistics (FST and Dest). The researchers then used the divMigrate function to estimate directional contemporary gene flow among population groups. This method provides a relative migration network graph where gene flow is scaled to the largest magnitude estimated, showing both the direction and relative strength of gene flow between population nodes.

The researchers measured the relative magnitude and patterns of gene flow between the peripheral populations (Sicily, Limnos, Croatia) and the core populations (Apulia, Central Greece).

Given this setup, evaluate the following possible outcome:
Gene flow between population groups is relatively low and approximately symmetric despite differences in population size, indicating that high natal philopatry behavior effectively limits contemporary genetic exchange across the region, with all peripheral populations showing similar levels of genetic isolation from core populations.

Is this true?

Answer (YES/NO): NO